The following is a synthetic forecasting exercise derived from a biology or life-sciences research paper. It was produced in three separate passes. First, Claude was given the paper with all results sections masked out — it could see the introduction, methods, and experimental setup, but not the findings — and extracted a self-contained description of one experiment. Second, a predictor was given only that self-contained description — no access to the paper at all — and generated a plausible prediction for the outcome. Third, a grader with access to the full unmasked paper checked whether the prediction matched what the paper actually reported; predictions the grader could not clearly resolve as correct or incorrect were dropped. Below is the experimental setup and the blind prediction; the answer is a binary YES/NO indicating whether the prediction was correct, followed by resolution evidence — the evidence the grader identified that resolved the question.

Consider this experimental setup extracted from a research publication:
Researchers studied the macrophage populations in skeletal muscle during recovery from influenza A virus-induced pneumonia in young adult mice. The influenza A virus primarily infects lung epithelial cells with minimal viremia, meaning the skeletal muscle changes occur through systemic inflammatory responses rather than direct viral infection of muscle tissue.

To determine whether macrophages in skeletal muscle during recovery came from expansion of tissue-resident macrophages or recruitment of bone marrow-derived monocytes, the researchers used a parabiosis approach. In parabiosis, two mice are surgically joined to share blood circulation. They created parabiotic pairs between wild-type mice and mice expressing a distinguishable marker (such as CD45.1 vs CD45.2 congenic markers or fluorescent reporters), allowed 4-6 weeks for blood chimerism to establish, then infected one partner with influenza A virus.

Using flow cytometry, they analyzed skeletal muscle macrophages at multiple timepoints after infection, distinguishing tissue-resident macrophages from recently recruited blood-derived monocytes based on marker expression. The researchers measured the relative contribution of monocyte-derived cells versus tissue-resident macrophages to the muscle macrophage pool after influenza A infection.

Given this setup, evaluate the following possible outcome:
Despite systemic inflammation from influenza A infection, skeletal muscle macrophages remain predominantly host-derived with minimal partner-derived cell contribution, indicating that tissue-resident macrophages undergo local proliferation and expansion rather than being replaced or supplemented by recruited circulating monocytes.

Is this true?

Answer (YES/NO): YES